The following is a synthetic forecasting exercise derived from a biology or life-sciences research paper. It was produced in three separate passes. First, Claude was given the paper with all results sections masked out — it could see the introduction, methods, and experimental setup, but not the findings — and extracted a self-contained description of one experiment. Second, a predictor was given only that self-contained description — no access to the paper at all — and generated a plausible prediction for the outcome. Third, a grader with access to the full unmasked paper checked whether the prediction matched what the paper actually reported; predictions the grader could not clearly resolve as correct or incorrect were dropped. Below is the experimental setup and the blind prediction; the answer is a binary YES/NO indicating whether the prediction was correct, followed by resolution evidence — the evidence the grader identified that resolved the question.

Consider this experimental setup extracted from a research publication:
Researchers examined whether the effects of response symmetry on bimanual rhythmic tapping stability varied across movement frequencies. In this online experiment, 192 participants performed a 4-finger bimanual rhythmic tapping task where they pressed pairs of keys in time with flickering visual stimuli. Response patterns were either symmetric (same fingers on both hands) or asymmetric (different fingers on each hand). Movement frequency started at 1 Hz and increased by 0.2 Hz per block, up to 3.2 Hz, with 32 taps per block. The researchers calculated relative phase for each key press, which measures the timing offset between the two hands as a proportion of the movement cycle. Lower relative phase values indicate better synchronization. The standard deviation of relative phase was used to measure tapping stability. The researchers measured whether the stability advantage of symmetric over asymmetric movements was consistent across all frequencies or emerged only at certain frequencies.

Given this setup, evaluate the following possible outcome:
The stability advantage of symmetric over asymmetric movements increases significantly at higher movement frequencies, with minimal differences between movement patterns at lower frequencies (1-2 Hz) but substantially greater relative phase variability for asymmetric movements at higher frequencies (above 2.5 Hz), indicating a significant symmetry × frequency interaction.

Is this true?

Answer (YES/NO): YES